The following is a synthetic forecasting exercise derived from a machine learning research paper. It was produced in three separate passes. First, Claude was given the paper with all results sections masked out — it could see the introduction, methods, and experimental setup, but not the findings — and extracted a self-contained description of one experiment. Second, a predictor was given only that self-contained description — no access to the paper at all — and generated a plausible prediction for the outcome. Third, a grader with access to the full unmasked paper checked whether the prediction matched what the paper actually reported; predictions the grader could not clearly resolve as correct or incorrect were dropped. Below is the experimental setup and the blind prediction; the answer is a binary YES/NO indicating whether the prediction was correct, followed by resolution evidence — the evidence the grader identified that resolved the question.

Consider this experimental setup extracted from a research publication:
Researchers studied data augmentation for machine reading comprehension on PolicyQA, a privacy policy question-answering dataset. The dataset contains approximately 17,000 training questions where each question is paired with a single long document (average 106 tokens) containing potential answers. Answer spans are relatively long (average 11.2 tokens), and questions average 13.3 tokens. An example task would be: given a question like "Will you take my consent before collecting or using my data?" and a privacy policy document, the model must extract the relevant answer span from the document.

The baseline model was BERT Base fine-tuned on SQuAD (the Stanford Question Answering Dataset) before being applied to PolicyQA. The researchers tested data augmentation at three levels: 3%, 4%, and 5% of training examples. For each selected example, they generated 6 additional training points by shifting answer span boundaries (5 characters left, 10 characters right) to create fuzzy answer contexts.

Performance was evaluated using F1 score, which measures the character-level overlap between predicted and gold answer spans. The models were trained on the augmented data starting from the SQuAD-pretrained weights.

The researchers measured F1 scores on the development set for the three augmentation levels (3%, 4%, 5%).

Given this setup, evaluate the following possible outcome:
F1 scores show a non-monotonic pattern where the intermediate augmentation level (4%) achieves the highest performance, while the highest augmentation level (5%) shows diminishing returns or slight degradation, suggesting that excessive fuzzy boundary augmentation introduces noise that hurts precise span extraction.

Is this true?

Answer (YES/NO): YES